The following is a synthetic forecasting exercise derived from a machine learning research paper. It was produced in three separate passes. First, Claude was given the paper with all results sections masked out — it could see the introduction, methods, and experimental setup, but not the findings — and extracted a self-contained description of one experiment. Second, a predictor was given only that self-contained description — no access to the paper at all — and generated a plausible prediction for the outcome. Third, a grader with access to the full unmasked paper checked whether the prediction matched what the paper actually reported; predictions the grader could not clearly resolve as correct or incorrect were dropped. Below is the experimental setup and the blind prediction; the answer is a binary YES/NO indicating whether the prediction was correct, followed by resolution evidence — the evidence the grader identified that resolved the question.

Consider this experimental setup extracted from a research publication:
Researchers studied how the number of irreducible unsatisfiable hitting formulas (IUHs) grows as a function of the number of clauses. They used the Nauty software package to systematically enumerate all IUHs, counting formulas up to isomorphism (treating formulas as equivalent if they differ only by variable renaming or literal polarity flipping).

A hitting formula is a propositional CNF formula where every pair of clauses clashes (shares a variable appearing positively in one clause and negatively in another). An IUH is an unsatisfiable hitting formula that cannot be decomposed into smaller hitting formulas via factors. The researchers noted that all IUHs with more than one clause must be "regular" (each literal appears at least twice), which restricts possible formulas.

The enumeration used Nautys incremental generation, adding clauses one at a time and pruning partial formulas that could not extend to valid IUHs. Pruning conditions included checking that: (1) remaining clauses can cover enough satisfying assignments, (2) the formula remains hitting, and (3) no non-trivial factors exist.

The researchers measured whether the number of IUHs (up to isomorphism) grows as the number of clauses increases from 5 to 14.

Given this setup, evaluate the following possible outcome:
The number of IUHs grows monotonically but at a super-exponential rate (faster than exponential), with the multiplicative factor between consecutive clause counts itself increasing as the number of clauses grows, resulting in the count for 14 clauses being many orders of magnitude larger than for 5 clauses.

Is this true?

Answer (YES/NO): NO